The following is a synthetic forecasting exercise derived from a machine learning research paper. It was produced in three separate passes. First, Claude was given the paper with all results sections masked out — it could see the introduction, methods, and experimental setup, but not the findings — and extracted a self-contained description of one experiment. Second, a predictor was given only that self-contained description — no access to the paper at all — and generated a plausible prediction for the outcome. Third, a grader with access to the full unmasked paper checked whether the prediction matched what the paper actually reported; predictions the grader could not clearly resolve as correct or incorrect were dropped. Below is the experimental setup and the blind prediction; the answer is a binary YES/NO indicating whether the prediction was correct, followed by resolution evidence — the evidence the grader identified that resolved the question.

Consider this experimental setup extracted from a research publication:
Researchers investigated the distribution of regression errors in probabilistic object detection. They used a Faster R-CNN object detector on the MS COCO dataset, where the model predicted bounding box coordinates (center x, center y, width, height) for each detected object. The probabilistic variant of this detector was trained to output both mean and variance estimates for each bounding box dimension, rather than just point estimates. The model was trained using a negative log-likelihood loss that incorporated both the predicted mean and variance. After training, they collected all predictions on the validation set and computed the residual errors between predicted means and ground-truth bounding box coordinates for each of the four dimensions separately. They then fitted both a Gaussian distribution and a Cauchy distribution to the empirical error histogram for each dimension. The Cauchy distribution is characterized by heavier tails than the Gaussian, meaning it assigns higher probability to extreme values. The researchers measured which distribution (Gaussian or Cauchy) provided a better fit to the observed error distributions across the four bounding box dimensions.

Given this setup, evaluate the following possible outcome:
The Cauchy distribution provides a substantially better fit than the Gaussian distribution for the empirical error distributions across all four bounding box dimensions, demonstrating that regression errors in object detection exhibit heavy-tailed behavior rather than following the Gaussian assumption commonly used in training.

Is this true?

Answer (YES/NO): YES